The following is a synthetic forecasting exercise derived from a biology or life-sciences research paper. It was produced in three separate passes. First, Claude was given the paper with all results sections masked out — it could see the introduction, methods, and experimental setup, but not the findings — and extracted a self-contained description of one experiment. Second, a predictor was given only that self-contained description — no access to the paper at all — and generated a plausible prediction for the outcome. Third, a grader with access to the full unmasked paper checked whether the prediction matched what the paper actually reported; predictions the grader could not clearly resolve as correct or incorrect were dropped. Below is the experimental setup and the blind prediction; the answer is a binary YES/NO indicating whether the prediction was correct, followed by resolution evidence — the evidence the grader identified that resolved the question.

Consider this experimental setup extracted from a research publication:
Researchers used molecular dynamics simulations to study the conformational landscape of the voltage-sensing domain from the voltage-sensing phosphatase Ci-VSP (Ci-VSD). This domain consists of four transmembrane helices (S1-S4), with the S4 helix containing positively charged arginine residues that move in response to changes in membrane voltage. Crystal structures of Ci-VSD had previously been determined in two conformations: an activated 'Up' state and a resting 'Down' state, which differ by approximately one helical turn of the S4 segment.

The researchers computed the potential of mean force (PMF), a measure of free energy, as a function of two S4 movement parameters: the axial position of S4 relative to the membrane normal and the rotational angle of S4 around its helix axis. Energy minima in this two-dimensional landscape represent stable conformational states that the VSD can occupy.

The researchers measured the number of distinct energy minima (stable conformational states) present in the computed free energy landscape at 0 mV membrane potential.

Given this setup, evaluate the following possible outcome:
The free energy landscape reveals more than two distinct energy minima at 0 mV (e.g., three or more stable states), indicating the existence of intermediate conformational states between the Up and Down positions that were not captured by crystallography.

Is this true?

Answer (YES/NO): NO